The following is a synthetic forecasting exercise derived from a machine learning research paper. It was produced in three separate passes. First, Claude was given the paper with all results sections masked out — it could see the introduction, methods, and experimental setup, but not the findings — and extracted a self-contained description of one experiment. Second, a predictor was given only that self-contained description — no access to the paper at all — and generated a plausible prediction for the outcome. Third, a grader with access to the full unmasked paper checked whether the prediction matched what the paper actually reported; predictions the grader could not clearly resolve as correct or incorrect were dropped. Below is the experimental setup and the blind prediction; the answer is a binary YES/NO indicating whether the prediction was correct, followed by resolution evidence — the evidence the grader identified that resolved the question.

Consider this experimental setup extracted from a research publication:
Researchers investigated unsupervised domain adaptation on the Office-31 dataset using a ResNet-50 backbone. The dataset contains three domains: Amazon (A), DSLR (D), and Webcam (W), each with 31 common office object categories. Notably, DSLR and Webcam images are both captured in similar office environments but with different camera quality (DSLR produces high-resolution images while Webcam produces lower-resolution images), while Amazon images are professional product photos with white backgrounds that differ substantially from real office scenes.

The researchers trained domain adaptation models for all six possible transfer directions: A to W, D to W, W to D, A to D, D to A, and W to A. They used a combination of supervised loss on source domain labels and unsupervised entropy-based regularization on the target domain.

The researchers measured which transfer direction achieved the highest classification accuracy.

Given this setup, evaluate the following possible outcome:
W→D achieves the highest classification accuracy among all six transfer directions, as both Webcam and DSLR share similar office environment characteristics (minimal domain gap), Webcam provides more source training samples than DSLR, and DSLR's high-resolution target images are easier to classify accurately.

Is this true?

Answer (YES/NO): YES